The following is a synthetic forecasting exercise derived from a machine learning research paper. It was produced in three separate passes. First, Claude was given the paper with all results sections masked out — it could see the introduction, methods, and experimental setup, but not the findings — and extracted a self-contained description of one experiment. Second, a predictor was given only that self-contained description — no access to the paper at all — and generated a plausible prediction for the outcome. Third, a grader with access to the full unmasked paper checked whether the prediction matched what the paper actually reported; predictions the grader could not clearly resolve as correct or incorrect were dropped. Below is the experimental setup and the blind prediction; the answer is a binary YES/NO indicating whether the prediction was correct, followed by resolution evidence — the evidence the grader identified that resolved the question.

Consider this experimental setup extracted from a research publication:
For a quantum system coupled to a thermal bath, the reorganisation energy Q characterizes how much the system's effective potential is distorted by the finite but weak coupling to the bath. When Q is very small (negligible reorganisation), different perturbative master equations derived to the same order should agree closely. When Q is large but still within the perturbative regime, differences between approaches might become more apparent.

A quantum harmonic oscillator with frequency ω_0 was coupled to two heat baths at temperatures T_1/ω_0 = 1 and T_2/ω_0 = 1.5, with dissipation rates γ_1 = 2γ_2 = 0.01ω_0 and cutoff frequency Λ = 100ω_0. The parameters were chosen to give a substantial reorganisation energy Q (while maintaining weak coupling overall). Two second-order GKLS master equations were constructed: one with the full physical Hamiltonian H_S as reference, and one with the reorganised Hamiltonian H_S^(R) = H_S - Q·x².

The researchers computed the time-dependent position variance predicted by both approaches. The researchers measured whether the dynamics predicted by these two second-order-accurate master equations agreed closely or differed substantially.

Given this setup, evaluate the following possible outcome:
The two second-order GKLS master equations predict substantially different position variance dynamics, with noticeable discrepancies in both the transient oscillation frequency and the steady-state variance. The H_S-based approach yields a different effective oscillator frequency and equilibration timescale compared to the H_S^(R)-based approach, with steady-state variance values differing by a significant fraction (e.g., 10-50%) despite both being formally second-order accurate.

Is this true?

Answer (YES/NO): YES